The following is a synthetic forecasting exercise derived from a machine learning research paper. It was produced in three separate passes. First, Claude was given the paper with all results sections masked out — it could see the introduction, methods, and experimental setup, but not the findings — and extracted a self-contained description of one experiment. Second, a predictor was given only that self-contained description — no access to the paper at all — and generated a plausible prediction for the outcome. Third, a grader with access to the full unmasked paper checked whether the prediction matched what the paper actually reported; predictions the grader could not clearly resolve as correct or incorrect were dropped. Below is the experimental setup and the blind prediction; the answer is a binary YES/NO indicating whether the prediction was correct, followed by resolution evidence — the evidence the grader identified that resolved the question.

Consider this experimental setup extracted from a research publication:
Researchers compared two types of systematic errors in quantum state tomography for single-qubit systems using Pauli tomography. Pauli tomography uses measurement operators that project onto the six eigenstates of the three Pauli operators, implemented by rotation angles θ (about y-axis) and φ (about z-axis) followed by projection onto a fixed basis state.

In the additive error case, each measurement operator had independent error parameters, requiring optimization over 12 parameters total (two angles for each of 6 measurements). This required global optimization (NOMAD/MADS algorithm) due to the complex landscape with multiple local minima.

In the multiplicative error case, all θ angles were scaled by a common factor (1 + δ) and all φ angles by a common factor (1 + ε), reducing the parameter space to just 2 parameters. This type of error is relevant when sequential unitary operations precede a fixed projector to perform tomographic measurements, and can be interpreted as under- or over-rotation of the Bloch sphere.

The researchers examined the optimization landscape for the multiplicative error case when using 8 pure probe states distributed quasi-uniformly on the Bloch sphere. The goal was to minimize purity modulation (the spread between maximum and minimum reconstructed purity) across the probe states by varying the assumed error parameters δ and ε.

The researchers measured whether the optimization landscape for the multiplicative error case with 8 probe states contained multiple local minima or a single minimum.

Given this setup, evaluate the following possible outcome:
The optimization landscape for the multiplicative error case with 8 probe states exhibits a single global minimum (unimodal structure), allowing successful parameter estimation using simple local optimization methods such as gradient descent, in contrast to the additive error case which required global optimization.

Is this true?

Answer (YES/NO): YES